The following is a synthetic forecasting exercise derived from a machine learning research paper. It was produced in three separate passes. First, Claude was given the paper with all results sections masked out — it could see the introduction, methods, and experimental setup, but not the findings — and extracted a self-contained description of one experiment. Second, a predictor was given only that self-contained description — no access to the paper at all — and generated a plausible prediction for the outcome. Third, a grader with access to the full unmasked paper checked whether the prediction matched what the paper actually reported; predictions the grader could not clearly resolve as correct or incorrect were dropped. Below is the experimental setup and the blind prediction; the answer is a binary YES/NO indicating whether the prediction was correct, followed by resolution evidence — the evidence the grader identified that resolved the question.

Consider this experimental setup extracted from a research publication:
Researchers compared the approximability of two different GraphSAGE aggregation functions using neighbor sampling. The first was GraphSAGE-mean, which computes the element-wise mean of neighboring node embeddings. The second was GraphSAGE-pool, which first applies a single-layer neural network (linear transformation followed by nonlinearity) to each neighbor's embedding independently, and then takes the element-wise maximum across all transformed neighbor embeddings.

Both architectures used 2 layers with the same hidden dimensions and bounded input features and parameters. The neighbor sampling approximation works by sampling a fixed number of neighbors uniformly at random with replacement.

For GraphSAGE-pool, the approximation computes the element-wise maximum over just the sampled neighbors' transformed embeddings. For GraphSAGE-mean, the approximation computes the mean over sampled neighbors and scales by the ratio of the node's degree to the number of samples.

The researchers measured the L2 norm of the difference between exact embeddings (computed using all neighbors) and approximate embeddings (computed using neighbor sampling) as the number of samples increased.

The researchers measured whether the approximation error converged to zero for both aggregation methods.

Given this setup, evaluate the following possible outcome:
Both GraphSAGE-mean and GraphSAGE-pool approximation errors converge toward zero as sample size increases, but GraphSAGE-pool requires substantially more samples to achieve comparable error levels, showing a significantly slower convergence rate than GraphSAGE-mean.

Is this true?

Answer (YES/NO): NO